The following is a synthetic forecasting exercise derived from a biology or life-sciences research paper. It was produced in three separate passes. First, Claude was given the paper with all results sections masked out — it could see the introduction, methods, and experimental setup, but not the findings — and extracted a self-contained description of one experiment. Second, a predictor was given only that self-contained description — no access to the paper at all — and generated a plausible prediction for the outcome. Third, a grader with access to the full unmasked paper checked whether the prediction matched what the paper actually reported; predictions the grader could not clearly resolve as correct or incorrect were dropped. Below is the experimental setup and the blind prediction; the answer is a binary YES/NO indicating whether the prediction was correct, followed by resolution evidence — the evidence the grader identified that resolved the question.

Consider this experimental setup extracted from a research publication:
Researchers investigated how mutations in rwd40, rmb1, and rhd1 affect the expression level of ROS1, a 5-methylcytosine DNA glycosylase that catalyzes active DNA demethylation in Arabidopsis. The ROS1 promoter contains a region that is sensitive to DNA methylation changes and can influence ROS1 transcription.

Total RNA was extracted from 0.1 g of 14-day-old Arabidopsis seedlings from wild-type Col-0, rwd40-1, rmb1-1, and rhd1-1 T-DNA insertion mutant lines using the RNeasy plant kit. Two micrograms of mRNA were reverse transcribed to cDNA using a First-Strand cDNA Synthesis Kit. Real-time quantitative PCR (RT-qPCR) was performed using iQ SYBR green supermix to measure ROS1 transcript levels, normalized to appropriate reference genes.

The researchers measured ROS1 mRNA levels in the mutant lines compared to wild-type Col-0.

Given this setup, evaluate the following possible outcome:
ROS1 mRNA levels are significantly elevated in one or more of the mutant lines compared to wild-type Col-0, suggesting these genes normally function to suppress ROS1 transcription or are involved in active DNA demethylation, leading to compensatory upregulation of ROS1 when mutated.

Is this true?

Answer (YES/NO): YES